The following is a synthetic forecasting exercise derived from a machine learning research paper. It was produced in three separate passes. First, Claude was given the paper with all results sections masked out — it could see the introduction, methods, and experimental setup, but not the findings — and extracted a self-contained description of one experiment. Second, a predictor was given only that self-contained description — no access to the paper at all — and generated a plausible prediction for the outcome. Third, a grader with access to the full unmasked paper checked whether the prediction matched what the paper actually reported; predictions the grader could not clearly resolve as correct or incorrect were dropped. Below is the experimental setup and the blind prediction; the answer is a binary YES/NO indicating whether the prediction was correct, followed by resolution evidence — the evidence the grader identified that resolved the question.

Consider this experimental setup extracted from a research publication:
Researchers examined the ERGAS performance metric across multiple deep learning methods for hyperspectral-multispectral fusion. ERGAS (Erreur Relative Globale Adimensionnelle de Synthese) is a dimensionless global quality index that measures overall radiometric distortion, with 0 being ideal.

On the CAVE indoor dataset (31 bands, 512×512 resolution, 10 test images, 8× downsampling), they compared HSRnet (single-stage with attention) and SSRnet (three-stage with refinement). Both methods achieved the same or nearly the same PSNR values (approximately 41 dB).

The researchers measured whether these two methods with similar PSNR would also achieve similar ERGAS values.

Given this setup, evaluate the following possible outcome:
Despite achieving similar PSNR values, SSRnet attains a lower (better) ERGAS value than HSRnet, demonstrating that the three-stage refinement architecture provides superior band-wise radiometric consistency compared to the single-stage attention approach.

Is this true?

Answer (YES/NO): NO